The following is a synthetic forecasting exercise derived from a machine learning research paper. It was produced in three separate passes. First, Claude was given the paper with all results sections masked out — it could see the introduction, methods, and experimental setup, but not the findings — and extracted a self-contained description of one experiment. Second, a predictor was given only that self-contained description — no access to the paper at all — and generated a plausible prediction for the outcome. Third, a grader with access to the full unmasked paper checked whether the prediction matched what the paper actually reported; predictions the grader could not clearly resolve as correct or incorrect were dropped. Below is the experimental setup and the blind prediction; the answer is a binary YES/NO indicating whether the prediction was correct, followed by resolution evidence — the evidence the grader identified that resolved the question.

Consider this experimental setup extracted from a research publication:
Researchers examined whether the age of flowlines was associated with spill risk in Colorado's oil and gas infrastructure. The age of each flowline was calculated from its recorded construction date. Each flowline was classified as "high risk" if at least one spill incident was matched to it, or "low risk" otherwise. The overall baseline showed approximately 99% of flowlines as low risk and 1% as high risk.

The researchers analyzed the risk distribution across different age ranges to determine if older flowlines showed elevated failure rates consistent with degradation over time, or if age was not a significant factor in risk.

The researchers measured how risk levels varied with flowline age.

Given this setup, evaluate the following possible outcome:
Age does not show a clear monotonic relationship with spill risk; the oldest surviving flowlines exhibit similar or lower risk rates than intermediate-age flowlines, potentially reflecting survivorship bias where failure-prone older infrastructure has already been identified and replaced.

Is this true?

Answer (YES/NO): NO